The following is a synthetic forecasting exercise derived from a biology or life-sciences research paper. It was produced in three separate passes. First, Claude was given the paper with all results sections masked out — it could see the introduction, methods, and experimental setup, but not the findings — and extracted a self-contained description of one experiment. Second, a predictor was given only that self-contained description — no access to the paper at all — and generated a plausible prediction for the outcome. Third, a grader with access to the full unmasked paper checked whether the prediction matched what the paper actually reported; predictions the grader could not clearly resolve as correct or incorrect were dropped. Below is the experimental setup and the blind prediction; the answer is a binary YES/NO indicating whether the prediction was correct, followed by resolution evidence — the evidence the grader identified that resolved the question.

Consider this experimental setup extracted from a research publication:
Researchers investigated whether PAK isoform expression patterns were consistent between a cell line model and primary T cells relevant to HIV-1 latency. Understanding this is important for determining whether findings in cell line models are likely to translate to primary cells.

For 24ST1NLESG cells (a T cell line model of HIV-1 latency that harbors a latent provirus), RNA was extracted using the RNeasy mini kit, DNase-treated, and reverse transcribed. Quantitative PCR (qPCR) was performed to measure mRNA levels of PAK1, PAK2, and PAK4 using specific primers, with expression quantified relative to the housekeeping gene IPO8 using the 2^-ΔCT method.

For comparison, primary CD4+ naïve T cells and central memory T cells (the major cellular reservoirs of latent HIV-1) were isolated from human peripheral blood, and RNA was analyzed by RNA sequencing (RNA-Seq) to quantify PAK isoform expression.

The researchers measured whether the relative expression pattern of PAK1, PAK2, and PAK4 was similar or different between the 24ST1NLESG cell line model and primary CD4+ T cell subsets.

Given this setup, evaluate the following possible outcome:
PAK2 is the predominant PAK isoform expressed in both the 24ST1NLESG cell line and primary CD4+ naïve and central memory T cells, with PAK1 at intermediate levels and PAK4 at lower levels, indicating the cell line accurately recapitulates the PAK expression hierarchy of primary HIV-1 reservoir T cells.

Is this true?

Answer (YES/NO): NO